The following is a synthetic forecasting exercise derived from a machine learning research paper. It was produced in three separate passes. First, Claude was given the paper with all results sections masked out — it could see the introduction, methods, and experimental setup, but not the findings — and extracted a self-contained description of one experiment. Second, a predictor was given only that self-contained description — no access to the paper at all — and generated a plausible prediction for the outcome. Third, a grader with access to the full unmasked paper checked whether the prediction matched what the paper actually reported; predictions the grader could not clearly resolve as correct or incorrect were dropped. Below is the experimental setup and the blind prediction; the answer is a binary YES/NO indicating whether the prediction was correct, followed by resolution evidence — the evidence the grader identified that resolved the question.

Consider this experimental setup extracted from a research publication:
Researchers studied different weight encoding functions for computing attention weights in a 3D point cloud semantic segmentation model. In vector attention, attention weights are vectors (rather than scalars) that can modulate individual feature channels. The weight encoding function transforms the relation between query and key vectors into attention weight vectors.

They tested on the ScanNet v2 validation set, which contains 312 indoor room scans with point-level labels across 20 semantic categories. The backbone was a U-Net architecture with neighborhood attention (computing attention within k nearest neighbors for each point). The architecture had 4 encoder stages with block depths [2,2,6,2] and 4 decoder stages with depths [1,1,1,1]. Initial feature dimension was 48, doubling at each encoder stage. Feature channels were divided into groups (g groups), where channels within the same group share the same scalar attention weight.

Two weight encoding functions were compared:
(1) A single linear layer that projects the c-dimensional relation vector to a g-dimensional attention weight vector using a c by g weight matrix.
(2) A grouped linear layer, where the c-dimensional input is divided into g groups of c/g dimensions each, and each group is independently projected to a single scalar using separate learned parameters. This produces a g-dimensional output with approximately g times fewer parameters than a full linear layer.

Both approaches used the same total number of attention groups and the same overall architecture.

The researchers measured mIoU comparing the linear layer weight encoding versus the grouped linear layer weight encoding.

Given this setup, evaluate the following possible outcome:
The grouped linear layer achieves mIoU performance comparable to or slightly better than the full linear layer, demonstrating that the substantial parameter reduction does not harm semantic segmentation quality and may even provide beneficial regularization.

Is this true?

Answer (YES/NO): YES